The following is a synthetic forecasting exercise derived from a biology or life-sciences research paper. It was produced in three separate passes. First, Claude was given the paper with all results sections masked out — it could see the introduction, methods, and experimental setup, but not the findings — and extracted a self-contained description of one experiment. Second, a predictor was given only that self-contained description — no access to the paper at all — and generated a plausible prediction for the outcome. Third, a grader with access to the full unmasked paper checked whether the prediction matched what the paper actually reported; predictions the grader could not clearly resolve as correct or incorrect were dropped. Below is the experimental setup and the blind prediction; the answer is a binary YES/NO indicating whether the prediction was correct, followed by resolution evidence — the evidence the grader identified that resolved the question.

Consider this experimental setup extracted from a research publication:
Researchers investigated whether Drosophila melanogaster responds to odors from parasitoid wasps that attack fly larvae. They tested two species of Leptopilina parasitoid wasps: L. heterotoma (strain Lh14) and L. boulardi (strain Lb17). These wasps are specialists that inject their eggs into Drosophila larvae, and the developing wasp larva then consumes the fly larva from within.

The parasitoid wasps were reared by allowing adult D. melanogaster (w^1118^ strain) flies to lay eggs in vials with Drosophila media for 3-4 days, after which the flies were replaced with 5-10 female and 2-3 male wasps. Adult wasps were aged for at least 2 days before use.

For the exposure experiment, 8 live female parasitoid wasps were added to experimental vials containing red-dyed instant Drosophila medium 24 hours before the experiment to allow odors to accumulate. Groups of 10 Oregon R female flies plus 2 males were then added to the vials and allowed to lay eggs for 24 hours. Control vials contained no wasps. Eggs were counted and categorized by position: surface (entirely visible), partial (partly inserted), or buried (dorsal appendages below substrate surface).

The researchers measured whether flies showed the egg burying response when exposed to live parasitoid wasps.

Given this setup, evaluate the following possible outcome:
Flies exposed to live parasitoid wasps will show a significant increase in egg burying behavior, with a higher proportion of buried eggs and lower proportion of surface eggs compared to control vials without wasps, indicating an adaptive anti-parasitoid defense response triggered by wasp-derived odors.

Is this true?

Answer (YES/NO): NO